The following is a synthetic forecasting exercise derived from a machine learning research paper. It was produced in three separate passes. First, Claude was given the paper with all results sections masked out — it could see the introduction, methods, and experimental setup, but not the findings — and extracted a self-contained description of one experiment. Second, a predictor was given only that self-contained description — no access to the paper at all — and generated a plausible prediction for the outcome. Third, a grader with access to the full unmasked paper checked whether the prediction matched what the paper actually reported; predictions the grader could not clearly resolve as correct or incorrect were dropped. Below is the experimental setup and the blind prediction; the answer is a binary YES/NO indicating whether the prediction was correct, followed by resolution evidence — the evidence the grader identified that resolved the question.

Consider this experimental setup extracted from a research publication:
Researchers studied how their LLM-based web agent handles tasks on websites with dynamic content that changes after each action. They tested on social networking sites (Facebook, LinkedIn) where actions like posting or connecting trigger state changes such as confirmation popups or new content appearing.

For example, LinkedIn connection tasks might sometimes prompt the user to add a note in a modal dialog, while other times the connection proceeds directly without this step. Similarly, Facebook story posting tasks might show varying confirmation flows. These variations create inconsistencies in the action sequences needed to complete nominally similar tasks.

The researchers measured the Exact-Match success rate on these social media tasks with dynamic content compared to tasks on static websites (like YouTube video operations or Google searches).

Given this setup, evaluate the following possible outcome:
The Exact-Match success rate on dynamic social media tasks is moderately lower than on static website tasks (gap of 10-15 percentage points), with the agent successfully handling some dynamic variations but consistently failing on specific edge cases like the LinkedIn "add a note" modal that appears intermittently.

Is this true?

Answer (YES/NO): NO